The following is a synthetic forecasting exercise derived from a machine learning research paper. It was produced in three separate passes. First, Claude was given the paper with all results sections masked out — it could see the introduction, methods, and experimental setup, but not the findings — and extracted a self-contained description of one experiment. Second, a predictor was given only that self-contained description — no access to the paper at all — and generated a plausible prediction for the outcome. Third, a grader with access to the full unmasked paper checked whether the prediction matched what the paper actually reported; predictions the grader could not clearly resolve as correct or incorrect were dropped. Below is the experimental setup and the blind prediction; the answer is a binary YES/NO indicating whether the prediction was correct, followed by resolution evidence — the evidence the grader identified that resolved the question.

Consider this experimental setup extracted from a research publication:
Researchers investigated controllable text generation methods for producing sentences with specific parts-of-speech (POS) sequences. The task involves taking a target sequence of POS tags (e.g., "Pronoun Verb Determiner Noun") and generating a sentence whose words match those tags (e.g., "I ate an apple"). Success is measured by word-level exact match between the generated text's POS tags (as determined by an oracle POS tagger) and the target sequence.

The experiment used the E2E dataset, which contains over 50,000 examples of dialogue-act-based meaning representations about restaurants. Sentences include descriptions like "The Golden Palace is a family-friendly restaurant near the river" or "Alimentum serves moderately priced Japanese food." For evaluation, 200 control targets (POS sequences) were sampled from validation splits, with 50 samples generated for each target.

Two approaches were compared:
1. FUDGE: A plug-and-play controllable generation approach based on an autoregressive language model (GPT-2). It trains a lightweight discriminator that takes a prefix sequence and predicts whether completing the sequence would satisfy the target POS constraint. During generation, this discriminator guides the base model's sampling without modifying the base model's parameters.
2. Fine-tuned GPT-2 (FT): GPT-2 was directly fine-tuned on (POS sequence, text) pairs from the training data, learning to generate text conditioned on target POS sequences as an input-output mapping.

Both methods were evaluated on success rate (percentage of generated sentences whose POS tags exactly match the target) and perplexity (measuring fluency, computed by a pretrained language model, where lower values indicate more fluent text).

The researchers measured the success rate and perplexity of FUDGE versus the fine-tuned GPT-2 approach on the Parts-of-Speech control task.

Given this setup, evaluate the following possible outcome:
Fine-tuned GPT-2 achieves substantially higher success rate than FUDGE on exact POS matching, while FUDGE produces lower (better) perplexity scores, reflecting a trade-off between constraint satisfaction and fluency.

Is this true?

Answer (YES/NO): NO